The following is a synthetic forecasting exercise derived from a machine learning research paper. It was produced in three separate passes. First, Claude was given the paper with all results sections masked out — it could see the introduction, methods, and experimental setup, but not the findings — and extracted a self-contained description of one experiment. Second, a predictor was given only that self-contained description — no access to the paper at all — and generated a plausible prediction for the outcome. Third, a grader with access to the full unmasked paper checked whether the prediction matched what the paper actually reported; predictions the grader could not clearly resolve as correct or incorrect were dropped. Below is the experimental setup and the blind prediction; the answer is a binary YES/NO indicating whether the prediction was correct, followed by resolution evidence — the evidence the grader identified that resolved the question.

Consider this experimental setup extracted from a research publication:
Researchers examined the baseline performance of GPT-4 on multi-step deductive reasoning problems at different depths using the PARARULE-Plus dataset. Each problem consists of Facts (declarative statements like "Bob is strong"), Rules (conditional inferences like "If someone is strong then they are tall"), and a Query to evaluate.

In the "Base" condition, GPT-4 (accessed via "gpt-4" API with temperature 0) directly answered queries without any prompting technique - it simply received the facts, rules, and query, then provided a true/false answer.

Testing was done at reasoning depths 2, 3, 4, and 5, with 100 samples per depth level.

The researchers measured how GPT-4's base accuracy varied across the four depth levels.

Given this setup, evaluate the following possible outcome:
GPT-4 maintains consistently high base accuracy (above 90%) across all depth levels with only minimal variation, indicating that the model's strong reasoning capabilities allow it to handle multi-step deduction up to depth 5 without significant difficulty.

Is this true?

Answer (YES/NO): NO